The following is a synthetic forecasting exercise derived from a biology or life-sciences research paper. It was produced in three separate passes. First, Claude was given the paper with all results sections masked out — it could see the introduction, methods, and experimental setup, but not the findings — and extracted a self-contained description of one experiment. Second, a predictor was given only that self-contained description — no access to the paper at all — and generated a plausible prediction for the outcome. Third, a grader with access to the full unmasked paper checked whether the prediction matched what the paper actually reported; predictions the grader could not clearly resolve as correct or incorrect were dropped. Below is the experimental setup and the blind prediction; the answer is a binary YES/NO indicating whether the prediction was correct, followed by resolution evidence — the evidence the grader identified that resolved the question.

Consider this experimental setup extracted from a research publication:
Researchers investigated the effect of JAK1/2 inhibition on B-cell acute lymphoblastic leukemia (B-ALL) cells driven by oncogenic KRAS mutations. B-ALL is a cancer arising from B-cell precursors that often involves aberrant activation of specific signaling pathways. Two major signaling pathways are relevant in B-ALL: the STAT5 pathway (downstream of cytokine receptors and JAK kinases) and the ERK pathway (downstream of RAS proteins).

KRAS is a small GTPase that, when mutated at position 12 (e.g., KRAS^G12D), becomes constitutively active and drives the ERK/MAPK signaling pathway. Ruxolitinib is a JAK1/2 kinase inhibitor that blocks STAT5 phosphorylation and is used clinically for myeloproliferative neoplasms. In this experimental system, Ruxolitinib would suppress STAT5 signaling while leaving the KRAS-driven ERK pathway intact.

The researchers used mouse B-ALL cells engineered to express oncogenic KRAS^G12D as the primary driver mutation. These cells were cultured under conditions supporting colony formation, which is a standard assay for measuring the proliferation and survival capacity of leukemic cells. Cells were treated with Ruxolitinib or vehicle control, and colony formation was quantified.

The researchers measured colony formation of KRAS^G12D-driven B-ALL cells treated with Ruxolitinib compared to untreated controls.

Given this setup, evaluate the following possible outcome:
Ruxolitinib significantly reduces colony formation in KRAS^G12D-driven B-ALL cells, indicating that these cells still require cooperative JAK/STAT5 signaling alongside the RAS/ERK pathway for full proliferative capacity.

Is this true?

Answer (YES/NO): NO